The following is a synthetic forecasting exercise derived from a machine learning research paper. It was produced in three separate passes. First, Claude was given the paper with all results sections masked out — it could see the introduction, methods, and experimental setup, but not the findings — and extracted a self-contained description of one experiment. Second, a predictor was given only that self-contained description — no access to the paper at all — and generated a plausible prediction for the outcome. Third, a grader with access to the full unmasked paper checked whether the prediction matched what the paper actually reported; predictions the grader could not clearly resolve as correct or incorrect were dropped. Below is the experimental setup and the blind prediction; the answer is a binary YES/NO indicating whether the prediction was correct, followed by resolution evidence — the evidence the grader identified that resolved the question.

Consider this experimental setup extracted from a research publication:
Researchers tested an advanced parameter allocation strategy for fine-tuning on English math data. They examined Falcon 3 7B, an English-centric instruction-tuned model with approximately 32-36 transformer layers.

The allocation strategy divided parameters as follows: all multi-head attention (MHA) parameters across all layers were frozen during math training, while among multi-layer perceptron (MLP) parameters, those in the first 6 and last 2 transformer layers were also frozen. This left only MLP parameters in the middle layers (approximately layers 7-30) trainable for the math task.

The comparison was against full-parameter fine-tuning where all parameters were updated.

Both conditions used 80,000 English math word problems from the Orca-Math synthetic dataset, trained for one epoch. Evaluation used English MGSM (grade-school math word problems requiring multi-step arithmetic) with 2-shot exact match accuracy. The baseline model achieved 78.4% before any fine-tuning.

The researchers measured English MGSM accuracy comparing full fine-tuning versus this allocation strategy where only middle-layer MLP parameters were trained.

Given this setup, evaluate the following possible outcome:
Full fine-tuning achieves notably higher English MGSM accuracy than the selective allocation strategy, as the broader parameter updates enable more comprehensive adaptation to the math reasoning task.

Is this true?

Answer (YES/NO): NO